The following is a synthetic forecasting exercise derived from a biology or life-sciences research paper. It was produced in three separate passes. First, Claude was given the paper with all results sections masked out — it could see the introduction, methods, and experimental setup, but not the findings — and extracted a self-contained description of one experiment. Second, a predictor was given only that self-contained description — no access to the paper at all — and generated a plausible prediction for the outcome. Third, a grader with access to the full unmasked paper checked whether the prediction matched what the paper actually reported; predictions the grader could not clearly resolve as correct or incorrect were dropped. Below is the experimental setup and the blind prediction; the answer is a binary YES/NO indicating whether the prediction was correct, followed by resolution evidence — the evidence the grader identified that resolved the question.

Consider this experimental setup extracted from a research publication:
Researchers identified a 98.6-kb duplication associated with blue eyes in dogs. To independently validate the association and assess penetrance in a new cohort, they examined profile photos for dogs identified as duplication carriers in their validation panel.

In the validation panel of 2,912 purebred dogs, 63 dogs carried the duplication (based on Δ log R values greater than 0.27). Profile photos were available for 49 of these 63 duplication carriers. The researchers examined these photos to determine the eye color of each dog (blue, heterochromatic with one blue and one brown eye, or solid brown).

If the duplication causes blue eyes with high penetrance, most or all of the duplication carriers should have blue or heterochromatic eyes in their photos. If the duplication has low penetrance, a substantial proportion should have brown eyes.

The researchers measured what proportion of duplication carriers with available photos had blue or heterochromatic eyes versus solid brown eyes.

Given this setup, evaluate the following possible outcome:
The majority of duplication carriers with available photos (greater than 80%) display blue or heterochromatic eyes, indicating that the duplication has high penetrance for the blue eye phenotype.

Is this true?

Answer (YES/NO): YES